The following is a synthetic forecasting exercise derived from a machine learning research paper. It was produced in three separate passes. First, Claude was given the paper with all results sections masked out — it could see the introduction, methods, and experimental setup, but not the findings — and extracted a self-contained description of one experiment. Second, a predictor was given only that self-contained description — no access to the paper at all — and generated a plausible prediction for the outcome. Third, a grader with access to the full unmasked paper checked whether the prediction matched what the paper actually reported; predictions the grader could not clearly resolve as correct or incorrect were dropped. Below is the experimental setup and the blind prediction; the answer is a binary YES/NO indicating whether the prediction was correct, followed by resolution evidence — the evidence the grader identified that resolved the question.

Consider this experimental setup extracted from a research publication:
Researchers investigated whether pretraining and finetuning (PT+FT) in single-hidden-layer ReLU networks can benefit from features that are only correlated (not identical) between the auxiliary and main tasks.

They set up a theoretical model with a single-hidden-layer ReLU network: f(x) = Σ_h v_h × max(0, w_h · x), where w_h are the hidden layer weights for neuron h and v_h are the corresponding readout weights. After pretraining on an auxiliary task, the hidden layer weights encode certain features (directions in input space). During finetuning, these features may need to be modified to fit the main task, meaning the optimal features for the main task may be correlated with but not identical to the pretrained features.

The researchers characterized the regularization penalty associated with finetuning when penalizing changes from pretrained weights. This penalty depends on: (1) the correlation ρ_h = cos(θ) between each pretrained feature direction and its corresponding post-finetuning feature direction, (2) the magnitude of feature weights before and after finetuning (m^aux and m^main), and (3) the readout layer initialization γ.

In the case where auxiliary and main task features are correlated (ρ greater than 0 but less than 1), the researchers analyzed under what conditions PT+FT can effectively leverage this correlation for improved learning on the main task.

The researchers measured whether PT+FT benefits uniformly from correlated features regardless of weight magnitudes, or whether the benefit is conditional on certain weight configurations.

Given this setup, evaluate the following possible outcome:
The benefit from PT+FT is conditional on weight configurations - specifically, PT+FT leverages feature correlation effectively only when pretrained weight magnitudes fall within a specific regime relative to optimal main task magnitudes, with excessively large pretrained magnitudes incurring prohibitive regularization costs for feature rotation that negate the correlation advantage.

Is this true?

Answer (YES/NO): YES